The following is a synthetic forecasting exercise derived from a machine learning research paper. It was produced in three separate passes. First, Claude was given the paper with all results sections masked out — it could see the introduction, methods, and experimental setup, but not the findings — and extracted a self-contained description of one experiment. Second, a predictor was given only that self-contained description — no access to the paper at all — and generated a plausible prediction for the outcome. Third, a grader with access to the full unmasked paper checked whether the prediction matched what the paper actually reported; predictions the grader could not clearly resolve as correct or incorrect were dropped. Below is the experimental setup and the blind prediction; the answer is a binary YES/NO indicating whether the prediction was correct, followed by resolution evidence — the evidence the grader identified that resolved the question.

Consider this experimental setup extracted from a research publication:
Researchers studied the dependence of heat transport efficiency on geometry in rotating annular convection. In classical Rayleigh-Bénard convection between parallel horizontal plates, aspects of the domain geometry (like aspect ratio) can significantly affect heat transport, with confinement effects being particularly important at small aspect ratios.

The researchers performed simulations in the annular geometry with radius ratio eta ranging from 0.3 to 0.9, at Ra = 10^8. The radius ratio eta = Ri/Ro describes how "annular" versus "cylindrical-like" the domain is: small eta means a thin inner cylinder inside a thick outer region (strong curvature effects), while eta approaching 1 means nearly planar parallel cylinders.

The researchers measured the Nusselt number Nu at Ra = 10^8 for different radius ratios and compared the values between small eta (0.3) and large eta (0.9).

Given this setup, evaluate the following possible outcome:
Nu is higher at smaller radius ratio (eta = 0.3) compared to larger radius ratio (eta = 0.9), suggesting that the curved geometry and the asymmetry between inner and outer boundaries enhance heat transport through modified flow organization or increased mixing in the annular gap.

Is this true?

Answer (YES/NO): NO